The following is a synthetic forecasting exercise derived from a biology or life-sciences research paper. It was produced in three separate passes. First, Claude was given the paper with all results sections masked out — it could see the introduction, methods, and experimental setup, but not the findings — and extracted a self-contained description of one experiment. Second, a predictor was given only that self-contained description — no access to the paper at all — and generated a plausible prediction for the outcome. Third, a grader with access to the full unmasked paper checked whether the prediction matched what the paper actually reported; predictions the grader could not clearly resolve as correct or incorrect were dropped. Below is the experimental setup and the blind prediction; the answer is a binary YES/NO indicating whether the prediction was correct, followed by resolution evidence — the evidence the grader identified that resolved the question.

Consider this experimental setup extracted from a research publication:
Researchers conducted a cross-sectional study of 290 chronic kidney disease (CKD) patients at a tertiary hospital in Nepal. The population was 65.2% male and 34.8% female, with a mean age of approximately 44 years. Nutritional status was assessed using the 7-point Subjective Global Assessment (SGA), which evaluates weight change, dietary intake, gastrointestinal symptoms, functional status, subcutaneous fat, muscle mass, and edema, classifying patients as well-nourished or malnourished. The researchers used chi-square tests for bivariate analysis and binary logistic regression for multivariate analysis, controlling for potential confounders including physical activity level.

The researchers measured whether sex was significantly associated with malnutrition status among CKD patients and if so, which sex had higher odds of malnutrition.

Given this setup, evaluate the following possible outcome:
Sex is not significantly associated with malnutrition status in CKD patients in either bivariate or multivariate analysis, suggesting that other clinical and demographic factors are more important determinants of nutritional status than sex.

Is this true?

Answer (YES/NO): NO